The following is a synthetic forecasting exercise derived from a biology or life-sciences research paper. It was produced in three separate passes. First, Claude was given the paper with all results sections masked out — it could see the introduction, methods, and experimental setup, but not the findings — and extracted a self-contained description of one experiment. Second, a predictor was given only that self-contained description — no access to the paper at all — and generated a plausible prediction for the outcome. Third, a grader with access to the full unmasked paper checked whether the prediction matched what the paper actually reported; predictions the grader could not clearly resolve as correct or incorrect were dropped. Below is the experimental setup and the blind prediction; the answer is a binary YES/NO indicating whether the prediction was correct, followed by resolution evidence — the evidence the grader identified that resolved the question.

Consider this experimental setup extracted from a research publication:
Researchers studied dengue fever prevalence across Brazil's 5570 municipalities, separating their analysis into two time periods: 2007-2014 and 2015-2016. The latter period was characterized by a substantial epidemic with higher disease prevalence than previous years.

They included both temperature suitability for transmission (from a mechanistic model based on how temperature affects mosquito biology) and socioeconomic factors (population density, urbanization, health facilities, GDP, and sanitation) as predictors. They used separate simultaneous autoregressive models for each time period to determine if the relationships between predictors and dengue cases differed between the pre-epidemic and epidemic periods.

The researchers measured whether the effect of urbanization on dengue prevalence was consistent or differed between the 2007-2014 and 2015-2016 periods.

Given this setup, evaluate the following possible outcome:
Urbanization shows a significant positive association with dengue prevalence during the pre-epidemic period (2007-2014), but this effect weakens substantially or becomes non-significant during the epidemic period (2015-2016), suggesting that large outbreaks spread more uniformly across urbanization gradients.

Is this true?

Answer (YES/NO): YES